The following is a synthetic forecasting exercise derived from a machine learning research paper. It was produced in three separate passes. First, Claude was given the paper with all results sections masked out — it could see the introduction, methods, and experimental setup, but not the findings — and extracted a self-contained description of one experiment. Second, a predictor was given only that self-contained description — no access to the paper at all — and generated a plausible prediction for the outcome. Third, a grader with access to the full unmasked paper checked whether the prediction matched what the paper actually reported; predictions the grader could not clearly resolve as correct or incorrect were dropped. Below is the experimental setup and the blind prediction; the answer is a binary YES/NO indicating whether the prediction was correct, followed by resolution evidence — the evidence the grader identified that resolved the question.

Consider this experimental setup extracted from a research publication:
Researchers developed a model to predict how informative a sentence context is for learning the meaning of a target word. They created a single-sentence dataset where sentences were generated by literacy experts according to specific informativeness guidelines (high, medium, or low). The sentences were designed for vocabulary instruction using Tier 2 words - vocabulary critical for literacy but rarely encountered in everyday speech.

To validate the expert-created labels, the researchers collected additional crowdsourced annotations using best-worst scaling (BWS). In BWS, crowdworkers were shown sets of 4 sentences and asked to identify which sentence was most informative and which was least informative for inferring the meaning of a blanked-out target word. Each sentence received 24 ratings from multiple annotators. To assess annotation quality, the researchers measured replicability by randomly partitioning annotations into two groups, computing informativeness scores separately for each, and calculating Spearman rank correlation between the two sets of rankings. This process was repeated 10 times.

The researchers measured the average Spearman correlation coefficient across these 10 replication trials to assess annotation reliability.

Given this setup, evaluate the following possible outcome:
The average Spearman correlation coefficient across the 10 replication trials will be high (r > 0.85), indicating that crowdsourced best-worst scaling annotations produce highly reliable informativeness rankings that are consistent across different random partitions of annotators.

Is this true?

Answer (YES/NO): NO